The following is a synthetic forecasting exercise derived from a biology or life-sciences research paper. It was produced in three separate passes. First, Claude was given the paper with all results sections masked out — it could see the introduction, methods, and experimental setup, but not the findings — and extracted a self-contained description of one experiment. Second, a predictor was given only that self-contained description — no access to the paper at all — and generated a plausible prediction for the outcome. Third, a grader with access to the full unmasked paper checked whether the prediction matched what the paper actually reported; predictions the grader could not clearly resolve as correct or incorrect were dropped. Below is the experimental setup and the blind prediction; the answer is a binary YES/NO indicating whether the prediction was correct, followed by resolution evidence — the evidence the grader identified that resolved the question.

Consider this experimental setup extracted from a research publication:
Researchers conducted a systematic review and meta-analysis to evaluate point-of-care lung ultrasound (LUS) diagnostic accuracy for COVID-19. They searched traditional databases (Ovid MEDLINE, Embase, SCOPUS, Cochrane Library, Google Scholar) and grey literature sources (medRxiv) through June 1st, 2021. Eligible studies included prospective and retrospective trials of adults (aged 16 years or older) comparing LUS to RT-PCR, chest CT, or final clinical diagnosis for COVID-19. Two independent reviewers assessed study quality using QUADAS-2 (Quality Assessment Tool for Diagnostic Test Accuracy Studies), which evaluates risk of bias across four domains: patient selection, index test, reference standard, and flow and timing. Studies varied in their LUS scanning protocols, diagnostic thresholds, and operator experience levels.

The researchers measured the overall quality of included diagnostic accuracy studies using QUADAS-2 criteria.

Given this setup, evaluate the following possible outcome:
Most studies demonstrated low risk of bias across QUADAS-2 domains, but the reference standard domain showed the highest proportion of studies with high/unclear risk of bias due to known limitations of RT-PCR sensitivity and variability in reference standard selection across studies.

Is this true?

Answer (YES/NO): NO